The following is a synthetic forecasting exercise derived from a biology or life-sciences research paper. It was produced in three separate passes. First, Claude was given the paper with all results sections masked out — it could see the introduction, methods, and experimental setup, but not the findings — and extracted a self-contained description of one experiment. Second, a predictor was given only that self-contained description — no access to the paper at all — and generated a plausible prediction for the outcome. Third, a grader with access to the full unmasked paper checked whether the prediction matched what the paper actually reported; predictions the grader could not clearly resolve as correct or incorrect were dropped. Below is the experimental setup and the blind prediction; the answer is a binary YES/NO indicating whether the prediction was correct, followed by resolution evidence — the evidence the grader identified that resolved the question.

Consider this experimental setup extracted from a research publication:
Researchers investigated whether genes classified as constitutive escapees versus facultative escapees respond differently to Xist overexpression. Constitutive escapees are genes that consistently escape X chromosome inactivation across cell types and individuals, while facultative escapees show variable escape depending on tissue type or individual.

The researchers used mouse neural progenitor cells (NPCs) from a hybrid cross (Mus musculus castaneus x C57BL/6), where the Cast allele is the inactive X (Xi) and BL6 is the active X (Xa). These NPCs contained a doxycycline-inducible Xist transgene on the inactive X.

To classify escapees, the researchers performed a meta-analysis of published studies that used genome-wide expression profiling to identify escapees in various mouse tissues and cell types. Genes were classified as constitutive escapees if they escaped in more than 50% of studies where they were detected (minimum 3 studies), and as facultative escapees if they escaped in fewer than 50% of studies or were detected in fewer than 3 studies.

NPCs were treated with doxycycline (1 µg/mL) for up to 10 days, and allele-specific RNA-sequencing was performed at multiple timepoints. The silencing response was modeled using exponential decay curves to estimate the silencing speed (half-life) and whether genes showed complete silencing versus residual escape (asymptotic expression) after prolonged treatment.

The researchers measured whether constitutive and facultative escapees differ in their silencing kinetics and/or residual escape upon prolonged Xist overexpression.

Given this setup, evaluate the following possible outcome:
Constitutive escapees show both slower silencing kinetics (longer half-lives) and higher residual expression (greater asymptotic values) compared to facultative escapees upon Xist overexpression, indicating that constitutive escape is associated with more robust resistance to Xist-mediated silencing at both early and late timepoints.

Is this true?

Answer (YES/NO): YES